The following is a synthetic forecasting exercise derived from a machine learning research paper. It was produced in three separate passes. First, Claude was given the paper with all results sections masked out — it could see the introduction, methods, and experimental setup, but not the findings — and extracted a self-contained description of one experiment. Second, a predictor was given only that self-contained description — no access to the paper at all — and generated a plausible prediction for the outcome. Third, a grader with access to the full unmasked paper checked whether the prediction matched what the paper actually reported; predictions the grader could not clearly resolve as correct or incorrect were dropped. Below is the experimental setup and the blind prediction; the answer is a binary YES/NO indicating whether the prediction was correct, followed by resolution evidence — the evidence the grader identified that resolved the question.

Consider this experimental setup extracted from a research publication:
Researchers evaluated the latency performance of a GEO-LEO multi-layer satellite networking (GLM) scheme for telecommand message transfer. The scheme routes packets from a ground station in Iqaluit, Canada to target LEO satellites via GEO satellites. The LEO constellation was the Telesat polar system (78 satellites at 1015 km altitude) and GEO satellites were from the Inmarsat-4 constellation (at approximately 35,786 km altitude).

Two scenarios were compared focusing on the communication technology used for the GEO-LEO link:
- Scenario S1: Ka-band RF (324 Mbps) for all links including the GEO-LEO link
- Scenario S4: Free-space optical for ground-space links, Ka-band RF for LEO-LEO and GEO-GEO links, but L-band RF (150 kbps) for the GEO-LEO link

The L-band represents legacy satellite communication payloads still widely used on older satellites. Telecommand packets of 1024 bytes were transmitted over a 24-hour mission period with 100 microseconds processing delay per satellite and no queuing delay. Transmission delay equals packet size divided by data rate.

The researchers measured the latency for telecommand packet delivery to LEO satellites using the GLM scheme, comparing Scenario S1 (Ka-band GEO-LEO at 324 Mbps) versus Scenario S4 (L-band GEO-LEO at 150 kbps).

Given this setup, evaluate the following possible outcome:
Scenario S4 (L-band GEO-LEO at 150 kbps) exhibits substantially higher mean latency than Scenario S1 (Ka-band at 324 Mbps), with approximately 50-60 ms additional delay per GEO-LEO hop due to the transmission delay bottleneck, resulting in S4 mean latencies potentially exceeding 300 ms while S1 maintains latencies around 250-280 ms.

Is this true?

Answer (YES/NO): NO